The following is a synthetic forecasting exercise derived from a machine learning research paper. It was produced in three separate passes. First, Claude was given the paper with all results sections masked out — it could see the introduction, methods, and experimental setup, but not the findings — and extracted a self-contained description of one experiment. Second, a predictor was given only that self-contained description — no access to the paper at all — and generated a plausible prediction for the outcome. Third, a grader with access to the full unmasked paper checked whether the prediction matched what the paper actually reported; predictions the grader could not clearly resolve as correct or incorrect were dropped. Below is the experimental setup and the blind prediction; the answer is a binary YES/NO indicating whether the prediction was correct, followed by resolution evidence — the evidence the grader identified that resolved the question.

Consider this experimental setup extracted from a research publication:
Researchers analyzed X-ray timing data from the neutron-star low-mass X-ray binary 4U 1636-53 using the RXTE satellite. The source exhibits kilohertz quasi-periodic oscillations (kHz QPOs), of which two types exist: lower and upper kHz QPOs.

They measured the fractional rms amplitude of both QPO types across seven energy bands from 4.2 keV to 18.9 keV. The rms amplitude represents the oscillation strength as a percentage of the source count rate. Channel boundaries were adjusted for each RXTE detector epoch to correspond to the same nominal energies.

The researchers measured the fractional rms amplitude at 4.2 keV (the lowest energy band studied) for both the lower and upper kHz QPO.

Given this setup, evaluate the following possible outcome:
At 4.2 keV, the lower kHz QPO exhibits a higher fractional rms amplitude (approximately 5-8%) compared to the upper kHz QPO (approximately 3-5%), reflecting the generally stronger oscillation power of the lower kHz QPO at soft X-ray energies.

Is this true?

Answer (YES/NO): NO